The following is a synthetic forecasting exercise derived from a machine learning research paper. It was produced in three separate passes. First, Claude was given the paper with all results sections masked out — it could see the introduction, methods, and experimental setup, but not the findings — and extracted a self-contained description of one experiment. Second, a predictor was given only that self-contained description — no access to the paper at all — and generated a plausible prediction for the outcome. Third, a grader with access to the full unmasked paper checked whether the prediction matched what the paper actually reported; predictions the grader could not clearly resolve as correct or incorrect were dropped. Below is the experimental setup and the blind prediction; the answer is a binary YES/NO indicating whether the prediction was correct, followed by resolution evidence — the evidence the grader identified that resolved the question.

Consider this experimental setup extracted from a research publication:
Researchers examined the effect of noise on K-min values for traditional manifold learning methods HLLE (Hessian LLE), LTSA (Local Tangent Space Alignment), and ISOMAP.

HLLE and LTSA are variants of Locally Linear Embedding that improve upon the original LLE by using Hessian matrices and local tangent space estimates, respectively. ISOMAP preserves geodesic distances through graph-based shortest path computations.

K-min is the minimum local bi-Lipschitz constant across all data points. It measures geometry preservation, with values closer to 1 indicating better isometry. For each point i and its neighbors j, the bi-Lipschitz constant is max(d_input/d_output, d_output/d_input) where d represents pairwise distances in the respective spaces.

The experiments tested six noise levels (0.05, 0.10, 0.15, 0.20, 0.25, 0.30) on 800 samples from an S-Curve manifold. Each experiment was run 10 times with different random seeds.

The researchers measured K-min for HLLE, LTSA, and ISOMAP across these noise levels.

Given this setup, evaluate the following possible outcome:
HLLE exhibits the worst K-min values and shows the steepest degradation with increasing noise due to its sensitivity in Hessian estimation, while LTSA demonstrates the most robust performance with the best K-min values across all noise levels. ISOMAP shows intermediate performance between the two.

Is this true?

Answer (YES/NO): NO